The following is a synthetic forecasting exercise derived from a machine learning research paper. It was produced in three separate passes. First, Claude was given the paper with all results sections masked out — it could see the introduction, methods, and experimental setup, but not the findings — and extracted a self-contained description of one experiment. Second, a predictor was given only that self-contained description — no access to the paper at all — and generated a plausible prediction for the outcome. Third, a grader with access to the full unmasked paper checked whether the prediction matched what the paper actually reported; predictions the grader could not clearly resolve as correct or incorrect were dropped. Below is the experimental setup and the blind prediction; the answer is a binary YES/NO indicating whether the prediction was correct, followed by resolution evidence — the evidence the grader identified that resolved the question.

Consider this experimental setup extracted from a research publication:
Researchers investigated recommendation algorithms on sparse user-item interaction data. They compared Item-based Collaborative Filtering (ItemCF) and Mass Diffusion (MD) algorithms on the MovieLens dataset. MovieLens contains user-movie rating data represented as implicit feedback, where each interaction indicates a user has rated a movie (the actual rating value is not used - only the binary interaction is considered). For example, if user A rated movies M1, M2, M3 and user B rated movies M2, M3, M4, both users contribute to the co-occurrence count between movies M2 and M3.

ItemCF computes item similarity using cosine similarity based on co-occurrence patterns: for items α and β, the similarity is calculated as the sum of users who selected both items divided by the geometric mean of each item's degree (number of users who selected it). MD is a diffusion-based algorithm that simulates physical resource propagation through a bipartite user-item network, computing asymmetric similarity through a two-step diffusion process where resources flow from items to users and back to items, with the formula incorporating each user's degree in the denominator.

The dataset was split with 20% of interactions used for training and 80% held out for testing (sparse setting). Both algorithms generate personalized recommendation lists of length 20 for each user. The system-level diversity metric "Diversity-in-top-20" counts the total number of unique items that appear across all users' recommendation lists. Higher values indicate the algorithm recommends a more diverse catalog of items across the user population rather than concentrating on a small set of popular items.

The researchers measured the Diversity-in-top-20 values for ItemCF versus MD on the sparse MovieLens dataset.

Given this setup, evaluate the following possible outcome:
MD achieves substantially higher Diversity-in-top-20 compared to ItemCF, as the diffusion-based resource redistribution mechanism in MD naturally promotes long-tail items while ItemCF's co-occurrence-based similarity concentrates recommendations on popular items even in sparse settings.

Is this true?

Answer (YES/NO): NO